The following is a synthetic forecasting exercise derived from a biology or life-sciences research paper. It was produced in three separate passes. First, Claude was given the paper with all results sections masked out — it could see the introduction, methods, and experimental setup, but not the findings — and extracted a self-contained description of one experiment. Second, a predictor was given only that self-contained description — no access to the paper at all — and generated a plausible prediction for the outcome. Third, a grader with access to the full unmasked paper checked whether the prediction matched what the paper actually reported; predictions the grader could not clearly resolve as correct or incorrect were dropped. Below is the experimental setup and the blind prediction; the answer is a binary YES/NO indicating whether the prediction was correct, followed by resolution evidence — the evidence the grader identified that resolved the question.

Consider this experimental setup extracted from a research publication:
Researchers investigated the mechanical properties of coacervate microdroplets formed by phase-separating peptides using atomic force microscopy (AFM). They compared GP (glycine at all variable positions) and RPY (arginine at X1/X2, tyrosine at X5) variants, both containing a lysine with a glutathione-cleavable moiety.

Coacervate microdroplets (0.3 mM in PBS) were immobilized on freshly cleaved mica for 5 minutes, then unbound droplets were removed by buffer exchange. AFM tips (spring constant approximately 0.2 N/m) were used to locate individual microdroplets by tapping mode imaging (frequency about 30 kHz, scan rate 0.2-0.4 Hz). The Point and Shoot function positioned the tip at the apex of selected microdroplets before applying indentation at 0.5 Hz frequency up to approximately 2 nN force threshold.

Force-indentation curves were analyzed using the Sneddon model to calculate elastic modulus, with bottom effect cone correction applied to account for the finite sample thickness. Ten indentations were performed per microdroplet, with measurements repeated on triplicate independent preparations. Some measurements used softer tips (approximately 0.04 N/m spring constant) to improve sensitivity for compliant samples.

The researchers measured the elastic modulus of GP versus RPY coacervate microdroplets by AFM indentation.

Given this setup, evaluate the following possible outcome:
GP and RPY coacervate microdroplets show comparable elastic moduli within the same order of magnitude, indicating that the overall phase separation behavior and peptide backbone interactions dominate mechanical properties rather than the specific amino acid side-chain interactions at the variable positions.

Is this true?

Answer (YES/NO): NO